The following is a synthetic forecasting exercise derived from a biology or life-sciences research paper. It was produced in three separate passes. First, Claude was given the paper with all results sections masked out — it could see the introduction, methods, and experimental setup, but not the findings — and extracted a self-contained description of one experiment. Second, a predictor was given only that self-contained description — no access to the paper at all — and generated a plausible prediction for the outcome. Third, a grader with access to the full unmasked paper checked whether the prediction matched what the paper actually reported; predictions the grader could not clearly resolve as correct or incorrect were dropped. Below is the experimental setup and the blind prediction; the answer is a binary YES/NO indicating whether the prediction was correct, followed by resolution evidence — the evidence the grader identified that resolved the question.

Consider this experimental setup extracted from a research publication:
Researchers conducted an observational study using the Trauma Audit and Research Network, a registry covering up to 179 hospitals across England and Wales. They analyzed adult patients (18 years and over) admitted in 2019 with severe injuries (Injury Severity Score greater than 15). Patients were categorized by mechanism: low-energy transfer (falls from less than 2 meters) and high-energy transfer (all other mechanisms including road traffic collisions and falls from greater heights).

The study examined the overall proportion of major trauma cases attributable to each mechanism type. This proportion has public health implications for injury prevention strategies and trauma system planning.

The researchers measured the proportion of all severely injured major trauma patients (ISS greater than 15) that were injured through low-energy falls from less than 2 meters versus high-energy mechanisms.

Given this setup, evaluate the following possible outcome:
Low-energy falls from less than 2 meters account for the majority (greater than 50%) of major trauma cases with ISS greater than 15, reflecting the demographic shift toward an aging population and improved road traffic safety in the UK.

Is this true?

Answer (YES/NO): YES